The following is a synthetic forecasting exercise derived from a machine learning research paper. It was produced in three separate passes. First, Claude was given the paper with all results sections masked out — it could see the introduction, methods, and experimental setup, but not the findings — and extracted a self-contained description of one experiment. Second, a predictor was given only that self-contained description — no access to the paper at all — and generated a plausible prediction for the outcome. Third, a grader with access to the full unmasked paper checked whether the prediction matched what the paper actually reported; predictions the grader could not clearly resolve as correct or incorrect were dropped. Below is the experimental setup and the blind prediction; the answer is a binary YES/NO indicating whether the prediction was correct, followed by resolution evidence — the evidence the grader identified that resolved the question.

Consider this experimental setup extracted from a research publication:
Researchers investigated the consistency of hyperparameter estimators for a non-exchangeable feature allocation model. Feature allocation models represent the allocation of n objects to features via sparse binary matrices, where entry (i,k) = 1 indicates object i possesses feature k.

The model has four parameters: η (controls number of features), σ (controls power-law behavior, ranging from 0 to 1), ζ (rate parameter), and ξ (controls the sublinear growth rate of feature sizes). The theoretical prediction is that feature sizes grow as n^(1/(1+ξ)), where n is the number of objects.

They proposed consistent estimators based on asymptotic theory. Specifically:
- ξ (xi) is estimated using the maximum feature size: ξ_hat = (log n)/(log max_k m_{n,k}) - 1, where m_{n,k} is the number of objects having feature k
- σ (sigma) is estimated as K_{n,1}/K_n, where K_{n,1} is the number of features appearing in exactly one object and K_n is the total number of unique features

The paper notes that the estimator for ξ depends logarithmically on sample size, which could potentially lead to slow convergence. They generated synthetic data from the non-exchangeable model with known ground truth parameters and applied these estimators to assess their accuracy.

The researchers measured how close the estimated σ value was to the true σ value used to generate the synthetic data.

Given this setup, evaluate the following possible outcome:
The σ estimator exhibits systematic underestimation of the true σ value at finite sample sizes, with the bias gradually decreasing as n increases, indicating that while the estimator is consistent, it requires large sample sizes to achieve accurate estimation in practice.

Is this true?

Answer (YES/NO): NO